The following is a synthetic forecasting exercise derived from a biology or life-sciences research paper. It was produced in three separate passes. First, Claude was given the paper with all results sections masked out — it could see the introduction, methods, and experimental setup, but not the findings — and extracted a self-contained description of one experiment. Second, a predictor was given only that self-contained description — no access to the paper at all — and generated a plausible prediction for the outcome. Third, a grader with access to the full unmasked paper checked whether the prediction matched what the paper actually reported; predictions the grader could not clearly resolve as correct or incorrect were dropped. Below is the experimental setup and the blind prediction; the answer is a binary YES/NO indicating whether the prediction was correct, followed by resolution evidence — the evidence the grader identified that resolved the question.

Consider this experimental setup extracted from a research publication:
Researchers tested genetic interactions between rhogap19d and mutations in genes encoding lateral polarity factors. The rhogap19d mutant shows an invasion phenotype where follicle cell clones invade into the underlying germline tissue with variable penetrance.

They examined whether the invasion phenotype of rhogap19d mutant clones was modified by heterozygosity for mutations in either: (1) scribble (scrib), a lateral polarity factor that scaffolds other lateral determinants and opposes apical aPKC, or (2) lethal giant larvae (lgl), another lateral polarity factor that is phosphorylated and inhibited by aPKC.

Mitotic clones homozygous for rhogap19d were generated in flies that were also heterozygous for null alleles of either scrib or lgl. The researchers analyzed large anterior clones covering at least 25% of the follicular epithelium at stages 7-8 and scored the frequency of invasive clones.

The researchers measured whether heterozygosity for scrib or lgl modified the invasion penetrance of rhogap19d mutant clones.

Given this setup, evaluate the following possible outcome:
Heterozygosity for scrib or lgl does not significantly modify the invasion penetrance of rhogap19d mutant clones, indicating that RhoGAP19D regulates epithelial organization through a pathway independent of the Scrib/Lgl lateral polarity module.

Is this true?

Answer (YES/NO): NO